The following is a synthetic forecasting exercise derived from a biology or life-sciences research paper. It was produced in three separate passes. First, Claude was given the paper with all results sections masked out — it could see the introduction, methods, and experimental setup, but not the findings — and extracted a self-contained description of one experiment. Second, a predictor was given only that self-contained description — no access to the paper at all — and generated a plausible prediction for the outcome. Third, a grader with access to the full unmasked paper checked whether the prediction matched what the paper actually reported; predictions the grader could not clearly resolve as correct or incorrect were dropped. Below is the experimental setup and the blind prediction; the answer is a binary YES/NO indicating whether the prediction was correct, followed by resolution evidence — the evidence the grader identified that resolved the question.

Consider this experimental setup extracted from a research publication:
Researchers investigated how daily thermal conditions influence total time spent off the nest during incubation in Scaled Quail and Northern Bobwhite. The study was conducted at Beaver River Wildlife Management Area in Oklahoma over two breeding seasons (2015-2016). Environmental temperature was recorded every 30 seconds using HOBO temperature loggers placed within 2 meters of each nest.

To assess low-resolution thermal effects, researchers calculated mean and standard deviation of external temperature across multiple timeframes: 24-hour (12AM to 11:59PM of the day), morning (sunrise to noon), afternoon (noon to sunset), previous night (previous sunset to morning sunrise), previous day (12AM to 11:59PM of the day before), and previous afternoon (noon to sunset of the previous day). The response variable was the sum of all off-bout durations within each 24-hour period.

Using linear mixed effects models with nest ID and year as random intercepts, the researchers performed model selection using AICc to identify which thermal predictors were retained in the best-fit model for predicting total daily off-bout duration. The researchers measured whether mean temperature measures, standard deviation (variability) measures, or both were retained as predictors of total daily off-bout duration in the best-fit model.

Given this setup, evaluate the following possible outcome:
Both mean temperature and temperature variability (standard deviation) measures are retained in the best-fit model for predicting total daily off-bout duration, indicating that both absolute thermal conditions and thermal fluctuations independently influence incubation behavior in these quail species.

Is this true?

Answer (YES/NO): NO